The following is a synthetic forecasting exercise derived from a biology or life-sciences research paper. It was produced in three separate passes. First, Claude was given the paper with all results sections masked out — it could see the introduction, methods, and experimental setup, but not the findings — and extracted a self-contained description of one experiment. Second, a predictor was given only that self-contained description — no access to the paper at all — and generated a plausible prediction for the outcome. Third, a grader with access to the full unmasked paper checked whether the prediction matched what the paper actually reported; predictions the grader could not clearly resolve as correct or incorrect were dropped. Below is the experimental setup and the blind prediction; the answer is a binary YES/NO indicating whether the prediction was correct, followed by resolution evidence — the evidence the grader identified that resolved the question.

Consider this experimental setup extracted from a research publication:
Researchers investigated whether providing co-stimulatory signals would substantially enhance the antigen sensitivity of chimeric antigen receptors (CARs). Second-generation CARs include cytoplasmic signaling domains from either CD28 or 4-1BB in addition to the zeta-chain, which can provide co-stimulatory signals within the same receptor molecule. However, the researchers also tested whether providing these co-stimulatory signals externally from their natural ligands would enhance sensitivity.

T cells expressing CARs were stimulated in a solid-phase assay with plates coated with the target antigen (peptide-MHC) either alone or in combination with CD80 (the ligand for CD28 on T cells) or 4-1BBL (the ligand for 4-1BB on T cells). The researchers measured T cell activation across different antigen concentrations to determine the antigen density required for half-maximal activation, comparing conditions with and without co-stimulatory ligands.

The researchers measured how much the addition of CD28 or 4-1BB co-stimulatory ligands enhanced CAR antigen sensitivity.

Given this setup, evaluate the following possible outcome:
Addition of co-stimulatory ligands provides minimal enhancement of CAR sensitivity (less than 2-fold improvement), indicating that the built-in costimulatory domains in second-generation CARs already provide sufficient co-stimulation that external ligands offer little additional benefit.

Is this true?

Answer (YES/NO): NO